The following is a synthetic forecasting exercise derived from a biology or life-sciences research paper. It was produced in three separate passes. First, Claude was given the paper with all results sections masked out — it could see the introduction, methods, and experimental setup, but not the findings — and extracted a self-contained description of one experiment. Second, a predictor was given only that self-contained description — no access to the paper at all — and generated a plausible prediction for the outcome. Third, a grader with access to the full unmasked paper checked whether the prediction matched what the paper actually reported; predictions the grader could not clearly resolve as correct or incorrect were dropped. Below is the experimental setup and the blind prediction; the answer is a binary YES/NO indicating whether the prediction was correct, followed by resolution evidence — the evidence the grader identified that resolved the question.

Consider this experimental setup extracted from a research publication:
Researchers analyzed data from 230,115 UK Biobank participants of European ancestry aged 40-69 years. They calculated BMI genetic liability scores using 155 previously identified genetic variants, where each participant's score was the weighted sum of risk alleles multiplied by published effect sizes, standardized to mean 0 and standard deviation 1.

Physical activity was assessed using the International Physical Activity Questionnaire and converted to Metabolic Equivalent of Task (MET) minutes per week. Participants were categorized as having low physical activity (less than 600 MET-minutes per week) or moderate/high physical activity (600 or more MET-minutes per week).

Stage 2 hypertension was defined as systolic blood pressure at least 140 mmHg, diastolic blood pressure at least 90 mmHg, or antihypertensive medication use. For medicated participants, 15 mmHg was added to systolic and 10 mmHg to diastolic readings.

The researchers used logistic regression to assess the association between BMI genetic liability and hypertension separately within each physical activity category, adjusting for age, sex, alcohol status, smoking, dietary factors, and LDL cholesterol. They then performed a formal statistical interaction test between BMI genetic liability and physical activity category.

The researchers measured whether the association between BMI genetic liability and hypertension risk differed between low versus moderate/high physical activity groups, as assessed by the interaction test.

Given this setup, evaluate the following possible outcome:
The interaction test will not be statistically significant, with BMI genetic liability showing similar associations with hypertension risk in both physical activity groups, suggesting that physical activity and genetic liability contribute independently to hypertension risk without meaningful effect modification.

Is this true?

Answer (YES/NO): NO